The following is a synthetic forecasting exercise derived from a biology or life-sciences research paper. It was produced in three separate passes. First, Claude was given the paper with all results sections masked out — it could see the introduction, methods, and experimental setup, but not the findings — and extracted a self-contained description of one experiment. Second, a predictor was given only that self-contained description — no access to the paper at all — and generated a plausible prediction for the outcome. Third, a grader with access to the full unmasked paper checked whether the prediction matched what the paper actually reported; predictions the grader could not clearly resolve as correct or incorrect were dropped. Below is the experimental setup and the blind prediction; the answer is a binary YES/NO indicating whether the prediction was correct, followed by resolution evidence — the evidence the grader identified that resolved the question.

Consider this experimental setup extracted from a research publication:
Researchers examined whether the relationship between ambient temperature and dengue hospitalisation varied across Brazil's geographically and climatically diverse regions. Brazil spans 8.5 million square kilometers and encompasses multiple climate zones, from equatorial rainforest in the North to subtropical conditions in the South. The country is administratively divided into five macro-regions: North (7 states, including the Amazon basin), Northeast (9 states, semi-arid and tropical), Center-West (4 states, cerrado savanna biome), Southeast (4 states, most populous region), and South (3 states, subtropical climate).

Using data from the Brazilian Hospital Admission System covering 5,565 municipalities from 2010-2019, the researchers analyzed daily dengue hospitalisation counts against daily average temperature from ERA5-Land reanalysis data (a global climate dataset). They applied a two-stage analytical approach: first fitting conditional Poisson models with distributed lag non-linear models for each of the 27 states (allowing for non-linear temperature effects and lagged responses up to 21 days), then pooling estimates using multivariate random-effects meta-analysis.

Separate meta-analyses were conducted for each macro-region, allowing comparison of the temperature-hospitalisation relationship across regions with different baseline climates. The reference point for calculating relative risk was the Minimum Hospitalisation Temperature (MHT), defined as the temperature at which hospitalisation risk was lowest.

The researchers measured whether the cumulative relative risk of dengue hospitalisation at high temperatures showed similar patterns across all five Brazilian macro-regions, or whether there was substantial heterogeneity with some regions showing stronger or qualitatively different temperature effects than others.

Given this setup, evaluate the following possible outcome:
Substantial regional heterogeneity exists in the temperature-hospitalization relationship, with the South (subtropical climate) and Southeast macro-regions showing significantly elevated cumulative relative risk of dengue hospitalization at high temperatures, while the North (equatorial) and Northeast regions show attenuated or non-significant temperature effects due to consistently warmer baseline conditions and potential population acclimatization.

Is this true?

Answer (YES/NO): NO